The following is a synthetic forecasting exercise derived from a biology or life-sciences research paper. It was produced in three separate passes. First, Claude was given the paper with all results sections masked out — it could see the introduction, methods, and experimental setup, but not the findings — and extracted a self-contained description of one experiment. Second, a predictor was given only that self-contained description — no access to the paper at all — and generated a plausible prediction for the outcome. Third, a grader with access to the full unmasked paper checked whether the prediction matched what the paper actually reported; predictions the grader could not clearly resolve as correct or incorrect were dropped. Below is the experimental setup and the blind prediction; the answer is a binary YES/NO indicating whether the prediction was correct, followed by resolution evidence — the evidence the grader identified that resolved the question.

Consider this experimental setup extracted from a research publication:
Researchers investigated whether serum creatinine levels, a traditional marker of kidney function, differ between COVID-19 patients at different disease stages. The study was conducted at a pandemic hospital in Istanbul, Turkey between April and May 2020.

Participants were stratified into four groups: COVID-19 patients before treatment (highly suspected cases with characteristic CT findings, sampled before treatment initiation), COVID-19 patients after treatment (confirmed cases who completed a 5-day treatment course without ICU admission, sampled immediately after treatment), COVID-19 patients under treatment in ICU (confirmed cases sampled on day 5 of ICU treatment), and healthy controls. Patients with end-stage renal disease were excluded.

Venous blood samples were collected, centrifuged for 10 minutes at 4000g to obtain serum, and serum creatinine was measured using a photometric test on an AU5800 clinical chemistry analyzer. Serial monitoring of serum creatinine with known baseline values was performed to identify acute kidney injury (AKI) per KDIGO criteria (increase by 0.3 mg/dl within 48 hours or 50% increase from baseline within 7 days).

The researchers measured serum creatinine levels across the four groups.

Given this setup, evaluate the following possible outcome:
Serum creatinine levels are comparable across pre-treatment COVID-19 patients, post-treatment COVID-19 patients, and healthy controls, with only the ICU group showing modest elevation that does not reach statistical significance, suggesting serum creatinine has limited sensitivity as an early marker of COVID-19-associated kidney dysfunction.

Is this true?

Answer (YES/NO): NO